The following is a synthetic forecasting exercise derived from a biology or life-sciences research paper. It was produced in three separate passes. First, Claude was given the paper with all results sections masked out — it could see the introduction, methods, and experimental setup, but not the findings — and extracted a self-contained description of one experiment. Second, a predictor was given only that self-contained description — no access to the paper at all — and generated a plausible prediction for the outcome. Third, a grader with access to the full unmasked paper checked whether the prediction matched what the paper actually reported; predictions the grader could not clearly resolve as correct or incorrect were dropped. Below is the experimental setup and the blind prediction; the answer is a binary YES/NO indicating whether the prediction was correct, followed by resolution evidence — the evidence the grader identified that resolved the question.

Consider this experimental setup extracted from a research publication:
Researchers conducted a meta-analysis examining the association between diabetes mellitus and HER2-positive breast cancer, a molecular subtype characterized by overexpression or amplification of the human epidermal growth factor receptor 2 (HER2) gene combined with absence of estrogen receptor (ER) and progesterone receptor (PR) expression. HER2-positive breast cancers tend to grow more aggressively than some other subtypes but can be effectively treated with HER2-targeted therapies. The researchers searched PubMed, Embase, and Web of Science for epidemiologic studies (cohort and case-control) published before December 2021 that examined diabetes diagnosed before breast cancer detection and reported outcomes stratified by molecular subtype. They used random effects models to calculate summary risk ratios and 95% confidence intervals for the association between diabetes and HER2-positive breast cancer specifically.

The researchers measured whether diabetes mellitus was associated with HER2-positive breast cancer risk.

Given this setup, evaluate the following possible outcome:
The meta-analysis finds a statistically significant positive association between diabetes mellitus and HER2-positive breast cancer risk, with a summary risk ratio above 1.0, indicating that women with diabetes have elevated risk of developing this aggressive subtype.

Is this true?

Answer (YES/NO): NO